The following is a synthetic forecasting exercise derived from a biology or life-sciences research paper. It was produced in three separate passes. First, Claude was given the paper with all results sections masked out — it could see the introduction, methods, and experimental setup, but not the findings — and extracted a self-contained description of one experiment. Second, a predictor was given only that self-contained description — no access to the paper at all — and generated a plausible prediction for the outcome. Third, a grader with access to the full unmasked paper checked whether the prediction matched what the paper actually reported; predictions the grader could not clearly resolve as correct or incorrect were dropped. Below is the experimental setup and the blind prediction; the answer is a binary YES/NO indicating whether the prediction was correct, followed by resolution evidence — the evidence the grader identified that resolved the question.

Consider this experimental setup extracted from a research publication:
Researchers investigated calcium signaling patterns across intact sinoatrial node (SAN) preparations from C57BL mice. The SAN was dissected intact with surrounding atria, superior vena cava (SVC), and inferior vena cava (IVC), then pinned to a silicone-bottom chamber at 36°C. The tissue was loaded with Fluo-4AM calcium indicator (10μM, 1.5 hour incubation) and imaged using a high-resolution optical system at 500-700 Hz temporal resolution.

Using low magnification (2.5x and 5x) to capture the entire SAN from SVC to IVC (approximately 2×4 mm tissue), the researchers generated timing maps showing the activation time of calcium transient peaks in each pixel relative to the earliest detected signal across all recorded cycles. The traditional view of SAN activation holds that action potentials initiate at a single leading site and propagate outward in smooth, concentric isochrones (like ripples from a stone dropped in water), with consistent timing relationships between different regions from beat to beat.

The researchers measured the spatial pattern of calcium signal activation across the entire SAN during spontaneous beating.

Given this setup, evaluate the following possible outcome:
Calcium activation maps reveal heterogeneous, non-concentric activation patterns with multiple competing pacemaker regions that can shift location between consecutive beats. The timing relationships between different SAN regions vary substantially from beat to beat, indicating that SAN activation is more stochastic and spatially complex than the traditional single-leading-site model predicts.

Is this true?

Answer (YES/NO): YES